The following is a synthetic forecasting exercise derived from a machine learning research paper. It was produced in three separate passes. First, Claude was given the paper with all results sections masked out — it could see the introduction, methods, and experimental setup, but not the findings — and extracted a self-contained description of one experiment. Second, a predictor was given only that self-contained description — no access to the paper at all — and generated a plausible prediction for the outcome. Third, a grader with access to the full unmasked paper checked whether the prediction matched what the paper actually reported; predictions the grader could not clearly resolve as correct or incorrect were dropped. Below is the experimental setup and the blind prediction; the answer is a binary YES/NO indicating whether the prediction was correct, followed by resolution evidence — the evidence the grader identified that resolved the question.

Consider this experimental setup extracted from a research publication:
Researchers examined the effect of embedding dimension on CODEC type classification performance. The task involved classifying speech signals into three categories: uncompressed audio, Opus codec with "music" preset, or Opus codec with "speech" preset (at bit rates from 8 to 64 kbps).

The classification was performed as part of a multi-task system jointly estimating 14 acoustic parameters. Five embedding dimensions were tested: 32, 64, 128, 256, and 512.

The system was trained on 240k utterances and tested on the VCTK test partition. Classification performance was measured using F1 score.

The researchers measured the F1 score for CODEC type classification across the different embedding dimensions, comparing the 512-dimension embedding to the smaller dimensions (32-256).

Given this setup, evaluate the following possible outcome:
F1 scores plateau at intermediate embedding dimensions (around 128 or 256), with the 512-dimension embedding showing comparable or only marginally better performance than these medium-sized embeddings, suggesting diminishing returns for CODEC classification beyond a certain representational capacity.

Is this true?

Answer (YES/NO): NO